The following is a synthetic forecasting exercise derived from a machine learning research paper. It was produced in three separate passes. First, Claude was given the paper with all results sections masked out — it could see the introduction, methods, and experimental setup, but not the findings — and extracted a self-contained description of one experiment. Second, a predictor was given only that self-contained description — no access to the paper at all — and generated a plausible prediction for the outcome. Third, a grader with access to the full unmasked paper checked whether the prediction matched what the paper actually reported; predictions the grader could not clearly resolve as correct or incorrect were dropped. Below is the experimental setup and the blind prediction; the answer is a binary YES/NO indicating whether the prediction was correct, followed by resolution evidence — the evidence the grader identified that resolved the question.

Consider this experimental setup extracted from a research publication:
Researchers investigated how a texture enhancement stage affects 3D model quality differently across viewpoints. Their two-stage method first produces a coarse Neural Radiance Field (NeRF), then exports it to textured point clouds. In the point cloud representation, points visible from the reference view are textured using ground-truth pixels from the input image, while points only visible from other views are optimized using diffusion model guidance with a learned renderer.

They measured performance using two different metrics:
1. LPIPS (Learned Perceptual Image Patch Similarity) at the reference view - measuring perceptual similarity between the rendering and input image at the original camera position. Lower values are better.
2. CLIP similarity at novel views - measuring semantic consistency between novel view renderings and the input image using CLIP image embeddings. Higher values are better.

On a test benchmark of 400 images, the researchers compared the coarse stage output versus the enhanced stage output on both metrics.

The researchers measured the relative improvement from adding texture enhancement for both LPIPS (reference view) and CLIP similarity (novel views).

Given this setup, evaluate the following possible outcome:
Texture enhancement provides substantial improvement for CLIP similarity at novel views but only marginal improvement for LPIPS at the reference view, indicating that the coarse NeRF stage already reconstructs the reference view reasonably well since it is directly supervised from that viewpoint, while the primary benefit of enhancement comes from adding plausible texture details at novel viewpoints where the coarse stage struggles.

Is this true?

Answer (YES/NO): NO